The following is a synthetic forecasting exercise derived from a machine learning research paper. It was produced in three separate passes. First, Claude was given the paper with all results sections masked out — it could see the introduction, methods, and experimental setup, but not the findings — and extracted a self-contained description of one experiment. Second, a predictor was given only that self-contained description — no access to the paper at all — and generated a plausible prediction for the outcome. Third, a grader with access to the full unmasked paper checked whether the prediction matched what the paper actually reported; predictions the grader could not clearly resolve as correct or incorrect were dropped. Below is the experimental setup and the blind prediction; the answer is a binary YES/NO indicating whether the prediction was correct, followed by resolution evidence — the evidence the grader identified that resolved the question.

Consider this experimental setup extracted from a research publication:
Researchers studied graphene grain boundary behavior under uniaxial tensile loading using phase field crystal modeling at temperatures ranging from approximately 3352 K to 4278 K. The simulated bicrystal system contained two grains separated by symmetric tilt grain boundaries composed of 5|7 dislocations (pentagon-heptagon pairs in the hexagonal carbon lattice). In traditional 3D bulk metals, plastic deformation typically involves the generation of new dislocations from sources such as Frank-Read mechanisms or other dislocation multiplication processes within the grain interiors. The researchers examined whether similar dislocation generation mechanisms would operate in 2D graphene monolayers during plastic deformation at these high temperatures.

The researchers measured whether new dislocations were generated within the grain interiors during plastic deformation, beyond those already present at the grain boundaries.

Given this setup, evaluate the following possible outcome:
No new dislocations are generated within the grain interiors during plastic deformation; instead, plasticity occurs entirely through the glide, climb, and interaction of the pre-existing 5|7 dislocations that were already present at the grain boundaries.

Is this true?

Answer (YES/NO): YES